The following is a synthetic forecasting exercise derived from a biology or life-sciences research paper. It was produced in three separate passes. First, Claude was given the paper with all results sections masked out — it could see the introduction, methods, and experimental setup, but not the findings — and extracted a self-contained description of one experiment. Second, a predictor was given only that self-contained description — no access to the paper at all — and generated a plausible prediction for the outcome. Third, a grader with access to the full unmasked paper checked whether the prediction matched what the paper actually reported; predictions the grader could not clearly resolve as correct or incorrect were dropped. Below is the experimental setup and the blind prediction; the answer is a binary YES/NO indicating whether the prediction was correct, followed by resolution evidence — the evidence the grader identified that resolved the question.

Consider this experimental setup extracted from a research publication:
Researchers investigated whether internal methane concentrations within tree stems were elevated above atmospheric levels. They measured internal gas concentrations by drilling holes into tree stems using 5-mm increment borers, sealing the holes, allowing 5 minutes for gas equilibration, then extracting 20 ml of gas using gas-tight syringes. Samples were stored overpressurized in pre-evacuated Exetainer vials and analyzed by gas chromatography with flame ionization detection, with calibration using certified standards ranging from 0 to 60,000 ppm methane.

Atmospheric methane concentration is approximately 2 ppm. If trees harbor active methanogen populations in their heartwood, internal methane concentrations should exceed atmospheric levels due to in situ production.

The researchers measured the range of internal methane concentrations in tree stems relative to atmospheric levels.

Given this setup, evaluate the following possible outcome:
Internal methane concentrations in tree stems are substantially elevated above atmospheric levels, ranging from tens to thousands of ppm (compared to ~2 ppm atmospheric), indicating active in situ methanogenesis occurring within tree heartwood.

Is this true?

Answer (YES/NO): YES